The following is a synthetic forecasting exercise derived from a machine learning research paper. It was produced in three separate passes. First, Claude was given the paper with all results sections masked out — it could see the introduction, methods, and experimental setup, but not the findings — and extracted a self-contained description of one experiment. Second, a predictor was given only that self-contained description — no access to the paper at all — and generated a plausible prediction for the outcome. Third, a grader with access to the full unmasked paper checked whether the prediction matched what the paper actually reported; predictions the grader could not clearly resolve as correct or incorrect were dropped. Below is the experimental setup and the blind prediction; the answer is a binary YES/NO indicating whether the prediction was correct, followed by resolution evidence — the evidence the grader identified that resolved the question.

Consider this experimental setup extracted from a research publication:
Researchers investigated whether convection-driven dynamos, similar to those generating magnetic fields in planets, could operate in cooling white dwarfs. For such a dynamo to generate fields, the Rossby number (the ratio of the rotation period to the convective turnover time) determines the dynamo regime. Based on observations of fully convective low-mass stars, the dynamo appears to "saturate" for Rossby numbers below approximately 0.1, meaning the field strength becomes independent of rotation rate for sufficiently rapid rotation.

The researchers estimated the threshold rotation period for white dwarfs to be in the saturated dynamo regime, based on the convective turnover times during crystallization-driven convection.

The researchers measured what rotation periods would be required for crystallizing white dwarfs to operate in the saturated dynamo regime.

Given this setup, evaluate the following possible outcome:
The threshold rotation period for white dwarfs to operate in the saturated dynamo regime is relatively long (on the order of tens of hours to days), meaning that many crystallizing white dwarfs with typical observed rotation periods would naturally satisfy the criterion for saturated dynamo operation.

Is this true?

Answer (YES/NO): NO